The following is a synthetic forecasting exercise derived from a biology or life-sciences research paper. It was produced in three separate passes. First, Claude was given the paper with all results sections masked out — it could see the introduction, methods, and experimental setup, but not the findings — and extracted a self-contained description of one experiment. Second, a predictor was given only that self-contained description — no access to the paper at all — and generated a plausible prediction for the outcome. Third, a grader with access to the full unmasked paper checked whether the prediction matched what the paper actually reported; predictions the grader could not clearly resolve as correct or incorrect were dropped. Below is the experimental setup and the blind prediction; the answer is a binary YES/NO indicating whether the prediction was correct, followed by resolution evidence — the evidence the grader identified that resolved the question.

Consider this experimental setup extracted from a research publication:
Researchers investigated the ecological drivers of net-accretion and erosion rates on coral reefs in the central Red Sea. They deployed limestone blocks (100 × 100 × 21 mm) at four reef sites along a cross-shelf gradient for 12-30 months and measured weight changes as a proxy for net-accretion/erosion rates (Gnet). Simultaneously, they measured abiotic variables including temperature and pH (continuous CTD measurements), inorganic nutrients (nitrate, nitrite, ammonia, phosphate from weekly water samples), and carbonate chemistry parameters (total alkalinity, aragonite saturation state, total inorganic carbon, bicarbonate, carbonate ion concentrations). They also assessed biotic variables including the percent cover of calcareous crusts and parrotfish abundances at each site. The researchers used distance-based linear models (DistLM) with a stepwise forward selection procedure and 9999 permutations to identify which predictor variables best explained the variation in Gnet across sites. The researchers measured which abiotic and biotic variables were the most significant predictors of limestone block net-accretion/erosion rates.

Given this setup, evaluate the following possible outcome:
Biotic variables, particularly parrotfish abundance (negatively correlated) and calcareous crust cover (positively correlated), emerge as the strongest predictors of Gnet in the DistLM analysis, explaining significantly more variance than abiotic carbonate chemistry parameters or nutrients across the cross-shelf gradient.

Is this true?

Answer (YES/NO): NO